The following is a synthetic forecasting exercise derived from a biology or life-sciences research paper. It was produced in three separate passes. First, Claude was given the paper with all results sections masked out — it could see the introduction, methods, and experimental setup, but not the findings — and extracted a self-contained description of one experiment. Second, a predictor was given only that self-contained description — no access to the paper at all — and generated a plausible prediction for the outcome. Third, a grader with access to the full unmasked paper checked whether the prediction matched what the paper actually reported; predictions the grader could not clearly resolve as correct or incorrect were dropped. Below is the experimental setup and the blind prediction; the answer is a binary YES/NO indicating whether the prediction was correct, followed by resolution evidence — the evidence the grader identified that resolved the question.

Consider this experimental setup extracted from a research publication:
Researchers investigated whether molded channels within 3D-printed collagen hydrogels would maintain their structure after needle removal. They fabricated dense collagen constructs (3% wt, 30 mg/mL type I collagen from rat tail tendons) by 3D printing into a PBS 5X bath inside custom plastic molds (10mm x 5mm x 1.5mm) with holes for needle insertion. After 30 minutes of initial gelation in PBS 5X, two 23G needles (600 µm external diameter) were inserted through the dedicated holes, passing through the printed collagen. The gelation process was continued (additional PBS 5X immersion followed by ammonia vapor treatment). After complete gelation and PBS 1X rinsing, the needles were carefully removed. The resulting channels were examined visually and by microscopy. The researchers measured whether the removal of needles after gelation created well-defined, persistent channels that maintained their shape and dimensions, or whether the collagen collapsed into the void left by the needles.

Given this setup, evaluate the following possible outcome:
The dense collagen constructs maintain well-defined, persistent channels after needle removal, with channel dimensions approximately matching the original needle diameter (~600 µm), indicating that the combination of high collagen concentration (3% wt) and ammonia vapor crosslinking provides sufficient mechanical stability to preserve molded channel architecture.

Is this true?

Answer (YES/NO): YES